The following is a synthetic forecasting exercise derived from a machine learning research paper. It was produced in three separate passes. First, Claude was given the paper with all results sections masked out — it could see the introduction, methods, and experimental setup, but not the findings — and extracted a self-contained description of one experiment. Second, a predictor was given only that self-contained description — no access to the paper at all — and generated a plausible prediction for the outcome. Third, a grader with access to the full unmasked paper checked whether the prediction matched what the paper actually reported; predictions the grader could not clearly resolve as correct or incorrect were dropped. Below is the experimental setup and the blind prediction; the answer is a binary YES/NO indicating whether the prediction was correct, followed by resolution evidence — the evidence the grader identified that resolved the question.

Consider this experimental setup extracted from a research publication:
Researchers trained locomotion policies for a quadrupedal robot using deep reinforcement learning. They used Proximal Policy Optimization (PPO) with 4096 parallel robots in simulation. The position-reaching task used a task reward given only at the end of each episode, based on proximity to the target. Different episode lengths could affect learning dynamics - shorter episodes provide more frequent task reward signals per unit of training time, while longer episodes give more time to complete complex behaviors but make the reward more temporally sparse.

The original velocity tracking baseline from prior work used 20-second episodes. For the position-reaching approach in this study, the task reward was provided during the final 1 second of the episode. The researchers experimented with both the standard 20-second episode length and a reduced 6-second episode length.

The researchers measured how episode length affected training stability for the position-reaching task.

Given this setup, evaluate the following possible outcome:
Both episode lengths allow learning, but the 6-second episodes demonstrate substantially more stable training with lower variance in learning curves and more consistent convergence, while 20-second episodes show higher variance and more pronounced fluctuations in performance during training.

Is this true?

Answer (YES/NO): NO